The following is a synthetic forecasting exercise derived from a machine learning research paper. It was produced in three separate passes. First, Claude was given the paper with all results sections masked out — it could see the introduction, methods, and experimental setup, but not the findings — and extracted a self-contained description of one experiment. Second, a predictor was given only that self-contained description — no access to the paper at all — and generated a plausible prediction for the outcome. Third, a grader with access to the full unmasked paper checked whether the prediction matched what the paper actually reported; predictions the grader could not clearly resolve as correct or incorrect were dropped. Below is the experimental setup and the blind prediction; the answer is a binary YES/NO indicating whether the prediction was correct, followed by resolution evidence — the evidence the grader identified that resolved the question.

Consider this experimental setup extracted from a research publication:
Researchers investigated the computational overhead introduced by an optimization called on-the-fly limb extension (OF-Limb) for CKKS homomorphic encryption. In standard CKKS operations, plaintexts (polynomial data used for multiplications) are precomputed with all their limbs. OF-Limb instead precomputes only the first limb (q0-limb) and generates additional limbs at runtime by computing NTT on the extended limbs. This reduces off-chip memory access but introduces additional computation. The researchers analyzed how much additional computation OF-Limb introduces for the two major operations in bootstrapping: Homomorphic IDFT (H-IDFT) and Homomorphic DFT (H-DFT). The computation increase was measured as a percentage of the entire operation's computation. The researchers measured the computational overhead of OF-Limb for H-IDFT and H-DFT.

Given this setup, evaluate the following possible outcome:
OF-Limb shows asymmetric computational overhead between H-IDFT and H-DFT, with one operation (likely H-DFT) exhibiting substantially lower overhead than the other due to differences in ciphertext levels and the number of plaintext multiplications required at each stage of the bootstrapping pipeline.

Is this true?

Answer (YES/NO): NO